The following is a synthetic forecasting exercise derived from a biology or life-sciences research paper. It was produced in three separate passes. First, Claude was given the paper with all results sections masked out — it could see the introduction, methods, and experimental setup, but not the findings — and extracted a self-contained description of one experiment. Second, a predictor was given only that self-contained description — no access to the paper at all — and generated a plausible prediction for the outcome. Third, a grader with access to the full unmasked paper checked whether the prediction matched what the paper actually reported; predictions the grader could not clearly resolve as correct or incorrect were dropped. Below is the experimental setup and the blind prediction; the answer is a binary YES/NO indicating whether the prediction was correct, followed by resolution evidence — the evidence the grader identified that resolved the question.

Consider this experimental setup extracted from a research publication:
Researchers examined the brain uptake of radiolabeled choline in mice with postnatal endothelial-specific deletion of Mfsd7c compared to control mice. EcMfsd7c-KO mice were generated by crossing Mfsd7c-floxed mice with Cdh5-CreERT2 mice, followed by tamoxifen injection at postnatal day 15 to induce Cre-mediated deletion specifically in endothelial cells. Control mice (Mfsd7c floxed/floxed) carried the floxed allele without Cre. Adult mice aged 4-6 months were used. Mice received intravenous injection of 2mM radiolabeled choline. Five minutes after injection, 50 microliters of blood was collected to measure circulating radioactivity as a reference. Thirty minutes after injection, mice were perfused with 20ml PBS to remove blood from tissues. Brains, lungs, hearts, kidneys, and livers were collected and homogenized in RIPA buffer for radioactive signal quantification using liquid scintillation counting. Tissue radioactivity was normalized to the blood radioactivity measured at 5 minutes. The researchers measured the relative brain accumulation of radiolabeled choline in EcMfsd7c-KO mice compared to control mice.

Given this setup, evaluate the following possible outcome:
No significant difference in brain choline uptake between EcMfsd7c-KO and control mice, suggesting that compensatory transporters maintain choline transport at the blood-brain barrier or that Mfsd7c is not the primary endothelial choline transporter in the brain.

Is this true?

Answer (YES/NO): NO